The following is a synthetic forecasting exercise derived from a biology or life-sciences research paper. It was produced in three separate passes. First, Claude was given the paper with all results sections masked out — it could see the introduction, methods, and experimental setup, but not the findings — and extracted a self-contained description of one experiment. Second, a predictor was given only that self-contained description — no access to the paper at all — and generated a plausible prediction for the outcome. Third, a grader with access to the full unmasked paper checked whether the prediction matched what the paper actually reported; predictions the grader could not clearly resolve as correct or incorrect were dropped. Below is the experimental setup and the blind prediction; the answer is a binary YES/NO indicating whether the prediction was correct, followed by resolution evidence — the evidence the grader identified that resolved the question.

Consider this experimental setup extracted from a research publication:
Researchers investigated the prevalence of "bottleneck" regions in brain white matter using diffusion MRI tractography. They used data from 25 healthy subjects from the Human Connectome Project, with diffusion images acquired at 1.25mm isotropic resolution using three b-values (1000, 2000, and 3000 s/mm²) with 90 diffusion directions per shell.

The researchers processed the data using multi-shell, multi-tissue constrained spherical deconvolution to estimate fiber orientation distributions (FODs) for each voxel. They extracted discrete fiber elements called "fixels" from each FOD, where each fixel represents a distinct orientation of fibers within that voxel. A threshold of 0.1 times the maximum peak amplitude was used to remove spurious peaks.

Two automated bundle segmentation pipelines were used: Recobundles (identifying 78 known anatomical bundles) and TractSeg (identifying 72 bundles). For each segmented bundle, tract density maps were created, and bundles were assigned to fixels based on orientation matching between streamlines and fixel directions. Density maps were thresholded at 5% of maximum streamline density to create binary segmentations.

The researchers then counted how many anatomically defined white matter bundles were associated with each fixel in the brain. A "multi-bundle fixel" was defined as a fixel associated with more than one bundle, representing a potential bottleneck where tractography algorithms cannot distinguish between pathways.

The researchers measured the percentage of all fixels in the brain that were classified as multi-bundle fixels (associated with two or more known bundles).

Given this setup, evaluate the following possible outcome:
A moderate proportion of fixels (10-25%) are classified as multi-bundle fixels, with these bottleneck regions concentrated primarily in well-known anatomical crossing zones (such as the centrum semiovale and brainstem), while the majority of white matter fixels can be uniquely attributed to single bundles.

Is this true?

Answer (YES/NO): NO